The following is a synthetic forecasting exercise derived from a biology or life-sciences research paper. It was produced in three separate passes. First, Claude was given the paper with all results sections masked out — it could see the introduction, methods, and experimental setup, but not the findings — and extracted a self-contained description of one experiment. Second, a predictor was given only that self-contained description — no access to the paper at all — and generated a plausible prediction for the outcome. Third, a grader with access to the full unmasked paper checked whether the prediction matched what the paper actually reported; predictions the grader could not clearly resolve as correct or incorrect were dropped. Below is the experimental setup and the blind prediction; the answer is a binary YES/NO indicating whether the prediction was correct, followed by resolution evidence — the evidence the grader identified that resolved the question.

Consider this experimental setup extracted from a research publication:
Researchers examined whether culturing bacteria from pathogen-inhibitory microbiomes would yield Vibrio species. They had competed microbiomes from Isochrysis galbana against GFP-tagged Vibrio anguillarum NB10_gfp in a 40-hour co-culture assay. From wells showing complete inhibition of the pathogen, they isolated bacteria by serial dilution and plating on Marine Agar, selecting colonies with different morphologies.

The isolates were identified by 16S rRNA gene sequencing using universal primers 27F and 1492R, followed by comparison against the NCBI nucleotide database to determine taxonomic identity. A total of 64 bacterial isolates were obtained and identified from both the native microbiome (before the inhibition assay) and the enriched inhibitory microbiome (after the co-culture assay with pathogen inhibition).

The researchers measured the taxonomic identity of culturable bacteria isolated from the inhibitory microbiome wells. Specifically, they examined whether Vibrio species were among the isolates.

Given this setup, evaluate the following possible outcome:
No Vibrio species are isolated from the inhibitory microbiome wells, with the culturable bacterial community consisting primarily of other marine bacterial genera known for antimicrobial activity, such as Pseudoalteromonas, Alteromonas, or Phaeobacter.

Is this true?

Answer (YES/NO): NO